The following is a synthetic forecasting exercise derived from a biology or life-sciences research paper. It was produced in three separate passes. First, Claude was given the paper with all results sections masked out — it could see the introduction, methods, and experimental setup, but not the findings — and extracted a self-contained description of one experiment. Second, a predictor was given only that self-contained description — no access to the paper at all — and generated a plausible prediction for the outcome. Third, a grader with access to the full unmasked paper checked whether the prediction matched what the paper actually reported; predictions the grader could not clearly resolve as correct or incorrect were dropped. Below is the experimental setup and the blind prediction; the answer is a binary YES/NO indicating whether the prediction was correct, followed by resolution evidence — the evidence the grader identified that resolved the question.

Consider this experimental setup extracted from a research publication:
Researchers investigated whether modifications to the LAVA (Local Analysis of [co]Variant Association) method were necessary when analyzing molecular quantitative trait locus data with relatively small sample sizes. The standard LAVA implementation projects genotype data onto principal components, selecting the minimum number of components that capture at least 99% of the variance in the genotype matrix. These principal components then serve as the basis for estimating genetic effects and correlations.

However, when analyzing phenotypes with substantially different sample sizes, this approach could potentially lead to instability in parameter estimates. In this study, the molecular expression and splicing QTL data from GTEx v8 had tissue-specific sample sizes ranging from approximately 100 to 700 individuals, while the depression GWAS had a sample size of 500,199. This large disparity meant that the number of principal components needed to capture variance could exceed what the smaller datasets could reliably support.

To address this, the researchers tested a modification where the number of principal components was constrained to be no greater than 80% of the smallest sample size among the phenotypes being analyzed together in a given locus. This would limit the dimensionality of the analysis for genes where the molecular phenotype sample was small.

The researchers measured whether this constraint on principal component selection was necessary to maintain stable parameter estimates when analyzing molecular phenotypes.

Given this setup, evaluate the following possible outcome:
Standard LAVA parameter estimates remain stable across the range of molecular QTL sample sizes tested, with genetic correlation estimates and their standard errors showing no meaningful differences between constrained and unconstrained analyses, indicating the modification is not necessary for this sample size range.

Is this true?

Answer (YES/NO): NO